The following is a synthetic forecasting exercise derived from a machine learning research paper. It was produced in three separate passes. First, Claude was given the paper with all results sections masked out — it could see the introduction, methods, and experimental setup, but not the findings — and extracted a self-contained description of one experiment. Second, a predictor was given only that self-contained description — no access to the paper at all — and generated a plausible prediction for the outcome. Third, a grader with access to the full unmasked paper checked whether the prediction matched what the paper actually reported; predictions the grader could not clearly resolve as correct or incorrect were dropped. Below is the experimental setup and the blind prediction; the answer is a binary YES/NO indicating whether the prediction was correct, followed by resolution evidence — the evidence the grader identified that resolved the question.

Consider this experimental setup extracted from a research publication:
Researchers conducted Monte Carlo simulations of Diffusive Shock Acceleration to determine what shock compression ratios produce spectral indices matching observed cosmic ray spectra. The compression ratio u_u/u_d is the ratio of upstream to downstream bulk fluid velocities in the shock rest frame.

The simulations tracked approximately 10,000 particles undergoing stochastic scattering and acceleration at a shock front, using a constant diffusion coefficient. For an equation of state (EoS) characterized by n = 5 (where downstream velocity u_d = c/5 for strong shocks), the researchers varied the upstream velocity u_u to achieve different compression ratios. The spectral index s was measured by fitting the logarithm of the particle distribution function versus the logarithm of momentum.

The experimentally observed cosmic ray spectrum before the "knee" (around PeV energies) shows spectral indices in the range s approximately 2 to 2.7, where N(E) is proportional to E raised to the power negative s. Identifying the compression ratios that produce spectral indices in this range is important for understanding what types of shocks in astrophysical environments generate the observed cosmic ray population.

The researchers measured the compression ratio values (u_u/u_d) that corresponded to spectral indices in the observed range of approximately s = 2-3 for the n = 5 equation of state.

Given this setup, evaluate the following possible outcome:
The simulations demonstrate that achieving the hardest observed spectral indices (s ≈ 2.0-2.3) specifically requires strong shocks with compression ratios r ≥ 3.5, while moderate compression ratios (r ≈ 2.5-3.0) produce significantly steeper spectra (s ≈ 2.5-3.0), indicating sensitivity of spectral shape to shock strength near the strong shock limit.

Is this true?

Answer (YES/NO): NO